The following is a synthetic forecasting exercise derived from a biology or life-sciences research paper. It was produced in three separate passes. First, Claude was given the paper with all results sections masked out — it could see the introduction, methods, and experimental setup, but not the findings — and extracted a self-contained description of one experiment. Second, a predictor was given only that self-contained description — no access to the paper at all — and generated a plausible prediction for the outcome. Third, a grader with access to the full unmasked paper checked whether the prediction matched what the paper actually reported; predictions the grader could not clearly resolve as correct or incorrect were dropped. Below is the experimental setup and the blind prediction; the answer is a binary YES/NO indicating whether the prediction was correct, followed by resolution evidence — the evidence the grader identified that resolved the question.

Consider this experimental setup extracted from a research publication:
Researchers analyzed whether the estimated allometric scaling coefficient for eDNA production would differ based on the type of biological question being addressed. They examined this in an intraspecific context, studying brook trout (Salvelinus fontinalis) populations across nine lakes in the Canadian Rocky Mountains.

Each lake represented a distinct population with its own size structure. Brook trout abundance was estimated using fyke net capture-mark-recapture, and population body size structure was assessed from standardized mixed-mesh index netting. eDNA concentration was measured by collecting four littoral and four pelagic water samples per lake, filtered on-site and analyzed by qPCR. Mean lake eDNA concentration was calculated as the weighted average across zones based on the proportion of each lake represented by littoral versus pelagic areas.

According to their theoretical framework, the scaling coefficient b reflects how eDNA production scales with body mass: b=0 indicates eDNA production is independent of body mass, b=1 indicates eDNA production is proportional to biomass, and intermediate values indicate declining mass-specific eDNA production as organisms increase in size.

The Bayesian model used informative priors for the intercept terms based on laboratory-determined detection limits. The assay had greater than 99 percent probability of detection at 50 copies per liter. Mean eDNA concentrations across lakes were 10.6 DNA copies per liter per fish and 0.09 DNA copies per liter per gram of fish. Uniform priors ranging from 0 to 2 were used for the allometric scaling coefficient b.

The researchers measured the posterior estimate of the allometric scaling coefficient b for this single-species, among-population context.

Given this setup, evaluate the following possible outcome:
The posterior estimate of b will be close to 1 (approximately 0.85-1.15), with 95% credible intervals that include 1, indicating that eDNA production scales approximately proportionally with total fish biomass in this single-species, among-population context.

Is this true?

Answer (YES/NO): NO